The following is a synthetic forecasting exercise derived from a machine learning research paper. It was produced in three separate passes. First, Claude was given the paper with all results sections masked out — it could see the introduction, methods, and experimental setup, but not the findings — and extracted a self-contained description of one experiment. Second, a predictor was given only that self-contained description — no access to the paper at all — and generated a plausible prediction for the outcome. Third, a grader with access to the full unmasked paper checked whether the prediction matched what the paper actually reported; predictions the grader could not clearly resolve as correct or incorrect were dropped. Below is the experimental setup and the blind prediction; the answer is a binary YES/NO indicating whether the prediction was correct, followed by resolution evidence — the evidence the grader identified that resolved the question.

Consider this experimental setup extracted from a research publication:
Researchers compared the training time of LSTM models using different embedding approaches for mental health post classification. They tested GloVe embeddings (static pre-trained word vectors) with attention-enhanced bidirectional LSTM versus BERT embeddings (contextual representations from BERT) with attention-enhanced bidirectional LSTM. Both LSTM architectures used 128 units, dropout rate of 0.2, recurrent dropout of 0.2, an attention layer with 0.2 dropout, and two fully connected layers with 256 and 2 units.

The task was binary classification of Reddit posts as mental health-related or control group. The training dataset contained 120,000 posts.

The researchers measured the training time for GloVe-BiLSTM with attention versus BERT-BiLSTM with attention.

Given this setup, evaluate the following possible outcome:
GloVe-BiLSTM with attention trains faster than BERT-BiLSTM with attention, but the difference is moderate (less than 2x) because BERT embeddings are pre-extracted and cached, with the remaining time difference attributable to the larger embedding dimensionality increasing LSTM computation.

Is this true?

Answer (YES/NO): NO